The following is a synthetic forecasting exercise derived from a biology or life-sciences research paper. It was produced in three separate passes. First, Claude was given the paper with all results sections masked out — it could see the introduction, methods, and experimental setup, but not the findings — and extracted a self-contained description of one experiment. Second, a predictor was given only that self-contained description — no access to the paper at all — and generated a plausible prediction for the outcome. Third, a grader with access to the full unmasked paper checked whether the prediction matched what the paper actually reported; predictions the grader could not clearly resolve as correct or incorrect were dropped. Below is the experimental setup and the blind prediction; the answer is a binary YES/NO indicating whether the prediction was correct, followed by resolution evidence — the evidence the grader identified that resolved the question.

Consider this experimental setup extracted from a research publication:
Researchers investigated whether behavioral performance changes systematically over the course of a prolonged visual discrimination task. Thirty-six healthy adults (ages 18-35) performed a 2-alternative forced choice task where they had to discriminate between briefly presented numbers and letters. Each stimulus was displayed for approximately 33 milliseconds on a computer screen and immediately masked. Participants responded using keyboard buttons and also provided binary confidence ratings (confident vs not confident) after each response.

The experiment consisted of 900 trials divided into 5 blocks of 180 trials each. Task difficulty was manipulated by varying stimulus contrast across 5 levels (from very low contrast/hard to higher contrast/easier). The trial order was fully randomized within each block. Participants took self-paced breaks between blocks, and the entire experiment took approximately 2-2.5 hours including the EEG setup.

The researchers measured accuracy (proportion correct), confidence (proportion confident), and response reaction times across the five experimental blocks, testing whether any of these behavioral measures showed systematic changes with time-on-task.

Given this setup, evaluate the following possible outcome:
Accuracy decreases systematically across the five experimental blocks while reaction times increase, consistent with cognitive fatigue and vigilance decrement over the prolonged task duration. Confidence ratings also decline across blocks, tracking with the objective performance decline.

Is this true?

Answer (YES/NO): NO